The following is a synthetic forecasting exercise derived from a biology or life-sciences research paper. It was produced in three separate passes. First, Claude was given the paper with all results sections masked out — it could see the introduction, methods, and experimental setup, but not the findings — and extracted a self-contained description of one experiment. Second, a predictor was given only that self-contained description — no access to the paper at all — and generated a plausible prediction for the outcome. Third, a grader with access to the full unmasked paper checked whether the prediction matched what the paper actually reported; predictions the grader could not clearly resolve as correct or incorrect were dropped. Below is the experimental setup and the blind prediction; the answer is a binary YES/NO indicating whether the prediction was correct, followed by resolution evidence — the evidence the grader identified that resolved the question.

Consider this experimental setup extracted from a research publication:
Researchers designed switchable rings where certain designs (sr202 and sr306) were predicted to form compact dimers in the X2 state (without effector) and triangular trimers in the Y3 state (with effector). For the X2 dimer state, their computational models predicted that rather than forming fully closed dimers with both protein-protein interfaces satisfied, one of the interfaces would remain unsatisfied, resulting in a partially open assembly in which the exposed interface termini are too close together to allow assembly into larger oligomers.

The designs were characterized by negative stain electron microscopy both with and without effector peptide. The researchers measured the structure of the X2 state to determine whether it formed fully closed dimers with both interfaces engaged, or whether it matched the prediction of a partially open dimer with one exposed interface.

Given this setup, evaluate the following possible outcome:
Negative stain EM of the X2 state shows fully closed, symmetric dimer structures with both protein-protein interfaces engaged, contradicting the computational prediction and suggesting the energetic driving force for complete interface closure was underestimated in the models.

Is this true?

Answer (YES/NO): NO